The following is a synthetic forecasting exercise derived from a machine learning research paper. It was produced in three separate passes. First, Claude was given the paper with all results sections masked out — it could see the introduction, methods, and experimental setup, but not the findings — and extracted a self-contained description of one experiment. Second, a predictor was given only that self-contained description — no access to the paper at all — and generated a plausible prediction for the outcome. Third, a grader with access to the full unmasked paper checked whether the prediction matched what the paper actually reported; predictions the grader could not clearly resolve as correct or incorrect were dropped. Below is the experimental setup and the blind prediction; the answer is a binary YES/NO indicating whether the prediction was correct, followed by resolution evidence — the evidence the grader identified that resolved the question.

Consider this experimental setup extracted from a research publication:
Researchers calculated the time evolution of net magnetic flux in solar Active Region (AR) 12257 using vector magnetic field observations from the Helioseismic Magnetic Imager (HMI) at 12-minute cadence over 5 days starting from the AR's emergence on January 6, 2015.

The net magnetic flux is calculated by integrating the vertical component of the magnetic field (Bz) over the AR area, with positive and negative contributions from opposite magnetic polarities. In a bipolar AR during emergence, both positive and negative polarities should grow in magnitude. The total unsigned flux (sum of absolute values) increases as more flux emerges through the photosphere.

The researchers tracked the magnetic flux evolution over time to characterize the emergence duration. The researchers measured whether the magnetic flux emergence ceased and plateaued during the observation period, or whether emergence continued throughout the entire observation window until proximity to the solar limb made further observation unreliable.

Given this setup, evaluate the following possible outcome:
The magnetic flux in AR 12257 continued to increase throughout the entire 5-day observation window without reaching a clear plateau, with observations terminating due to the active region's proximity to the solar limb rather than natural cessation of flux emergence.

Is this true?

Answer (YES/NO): YES